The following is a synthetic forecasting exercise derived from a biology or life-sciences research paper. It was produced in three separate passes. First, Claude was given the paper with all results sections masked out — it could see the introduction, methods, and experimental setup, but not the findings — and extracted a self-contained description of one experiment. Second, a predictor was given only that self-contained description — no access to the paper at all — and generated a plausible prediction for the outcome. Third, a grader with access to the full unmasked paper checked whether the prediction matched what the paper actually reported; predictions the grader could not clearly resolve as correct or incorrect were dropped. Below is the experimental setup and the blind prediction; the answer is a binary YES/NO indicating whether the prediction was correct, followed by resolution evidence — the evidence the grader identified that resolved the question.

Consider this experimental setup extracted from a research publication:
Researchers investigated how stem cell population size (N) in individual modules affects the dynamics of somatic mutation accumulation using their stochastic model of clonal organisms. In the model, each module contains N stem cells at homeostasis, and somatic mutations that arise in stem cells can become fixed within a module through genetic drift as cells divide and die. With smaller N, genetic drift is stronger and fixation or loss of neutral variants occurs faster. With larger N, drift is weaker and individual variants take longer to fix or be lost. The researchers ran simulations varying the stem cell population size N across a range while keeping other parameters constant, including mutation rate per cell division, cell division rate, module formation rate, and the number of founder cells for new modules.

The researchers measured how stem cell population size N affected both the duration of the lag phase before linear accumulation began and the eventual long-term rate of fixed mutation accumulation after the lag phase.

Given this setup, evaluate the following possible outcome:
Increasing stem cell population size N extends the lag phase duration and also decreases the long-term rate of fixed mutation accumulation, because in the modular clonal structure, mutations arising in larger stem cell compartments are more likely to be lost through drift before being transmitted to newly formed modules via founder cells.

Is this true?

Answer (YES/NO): NO